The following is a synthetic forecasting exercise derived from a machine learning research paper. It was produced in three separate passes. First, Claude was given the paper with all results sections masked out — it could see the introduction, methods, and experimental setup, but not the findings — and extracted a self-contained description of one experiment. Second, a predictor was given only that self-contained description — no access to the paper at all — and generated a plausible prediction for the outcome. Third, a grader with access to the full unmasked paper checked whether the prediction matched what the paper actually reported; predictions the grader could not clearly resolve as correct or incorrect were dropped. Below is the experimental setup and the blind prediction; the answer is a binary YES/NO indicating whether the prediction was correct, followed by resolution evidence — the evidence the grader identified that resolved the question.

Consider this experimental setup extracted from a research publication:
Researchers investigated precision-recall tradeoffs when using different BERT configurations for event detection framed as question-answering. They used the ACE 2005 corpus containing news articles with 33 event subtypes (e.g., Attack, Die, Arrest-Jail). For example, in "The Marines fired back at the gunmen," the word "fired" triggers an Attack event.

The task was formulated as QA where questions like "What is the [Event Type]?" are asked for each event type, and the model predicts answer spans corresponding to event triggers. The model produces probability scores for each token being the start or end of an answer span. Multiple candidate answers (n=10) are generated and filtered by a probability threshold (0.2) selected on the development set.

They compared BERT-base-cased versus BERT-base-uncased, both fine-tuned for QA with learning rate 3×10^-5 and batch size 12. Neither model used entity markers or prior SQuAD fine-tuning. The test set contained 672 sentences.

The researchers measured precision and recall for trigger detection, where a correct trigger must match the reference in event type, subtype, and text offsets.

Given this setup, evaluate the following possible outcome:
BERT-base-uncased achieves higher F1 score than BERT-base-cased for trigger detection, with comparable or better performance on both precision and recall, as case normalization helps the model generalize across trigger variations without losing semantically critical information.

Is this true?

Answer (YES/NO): NO